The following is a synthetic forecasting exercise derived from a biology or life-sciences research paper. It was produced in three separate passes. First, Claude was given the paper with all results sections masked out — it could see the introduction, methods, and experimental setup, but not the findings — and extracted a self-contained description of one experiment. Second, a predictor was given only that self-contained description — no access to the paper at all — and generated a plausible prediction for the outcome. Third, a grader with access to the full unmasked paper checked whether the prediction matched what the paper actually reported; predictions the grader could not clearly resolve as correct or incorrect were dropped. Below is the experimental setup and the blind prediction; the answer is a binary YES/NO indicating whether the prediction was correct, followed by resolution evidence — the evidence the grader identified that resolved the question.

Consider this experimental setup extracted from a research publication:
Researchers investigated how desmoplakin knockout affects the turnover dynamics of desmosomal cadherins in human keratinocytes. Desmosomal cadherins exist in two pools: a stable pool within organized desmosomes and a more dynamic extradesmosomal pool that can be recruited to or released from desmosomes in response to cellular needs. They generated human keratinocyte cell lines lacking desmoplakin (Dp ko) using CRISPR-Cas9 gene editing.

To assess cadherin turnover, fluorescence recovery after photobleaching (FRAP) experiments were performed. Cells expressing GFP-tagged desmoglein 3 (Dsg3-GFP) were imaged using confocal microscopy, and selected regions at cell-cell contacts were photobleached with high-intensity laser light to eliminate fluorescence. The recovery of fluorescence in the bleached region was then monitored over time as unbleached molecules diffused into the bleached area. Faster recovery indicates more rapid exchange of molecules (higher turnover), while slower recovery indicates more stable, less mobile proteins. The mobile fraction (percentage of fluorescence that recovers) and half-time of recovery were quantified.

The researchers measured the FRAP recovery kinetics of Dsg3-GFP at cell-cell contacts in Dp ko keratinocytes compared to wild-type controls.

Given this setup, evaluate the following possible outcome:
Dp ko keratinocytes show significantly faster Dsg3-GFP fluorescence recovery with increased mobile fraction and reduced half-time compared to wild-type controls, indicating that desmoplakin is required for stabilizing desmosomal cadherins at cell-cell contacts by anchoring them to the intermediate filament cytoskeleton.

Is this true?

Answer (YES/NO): NO